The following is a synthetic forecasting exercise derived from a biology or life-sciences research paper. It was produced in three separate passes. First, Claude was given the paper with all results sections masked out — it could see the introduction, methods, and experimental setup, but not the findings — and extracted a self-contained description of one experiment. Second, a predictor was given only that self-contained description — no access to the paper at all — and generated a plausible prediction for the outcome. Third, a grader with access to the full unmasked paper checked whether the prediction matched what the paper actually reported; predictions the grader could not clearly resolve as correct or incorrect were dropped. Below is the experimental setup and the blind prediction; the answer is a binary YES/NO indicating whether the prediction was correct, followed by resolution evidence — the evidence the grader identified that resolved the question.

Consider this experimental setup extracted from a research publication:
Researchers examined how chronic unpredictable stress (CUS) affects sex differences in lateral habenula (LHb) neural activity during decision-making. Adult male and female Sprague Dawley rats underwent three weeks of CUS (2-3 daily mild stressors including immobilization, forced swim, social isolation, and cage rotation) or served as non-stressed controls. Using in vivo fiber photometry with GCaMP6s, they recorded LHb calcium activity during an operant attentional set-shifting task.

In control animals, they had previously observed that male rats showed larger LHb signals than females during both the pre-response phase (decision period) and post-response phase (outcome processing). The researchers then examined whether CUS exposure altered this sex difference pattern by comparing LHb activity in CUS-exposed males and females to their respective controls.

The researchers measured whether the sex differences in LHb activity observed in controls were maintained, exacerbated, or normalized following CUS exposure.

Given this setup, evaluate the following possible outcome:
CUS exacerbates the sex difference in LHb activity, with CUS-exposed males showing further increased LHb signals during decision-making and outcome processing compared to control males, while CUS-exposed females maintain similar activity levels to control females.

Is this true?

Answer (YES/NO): NO